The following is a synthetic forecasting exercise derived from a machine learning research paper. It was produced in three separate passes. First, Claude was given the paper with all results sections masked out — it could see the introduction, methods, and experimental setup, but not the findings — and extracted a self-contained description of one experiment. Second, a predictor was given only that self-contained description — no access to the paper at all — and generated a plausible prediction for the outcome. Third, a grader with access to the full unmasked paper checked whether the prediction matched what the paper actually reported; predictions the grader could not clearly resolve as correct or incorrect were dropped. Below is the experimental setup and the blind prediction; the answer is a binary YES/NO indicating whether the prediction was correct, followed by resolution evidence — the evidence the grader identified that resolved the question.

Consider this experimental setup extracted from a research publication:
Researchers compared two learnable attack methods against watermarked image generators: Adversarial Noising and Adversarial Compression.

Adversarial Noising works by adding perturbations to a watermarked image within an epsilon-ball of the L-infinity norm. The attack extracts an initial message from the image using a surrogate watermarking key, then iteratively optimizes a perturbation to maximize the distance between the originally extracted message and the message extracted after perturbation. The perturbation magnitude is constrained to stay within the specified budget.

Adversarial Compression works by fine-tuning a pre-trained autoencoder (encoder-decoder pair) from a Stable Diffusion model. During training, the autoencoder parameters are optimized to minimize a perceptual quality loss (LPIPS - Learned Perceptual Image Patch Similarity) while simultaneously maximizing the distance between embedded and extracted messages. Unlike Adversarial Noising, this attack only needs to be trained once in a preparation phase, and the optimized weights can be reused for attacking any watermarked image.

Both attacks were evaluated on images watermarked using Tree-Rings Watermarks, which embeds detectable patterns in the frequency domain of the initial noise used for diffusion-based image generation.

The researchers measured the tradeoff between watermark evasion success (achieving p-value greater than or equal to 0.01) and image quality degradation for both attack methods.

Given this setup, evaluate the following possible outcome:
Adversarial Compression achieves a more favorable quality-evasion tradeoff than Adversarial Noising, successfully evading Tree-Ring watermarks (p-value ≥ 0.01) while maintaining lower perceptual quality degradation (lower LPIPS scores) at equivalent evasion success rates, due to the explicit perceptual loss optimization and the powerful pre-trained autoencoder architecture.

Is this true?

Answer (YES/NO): NO